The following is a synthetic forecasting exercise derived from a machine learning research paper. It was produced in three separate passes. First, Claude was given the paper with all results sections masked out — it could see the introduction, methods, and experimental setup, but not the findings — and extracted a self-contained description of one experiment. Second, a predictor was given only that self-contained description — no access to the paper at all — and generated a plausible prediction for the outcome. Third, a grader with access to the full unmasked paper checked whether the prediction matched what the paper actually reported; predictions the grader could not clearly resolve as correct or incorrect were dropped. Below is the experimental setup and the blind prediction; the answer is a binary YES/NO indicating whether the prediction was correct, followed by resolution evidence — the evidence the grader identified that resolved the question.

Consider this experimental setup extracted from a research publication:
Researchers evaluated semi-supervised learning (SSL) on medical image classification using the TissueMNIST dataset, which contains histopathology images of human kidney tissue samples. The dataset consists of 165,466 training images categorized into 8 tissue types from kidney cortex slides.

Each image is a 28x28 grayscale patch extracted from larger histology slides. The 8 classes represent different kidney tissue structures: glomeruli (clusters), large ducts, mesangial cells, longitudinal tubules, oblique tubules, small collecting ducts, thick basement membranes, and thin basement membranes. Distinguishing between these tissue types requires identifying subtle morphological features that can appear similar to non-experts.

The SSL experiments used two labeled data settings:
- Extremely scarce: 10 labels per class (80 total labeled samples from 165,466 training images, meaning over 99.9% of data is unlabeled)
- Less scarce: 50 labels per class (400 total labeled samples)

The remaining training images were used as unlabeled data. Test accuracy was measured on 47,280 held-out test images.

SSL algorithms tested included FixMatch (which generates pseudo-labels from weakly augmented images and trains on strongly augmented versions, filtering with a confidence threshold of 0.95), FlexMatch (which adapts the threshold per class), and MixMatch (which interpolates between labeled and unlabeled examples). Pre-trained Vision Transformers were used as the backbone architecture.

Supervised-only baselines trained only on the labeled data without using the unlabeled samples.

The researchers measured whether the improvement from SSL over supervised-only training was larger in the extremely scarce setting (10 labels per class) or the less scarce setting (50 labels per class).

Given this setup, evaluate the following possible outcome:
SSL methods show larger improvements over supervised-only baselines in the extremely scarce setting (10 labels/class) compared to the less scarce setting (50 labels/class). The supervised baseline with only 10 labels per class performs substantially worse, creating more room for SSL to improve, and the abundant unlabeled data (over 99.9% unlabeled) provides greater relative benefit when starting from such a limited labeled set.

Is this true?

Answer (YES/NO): NO